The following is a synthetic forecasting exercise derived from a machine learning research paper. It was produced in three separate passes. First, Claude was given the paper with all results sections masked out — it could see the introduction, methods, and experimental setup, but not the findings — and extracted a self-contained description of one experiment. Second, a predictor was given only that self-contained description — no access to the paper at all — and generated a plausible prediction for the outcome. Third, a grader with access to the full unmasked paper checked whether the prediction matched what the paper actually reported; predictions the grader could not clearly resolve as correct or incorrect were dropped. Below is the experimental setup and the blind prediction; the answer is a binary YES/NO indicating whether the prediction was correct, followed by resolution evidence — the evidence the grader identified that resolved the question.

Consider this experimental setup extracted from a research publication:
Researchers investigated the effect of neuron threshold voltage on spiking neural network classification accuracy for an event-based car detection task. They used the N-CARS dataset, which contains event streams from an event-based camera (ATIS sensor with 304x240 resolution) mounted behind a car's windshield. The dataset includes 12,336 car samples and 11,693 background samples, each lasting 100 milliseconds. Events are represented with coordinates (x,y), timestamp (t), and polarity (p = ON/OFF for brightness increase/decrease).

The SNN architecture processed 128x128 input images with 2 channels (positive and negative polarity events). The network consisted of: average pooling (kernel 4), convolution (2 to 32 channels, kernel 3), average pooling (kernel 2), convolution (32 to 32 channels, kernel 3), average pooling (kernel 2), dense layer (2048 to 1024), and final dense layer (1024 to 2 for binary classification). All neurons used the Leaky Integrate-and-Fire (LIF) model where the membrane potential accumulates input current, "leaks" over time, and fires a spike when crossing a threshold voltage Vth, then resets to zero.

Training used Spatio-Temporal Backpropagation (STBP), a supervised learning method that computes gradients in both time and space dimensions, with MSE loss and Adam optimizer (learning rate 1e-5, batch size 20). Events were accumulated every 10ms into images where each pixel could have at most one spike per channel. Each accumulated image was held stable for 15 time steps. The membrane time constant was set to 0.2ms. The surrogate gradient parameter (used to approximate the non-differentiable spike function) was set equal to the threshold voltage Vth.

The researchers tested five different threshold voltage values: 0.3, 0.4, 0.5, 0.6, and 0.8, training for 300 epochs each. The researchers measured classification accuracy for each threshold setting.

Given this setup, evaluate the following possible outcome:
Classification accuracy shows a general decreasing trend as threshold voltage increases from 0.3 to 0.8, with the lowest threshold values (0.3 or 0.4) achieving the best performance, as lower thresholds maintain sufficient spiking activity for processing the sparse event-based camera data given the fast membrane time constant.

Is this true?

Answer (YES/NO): NO